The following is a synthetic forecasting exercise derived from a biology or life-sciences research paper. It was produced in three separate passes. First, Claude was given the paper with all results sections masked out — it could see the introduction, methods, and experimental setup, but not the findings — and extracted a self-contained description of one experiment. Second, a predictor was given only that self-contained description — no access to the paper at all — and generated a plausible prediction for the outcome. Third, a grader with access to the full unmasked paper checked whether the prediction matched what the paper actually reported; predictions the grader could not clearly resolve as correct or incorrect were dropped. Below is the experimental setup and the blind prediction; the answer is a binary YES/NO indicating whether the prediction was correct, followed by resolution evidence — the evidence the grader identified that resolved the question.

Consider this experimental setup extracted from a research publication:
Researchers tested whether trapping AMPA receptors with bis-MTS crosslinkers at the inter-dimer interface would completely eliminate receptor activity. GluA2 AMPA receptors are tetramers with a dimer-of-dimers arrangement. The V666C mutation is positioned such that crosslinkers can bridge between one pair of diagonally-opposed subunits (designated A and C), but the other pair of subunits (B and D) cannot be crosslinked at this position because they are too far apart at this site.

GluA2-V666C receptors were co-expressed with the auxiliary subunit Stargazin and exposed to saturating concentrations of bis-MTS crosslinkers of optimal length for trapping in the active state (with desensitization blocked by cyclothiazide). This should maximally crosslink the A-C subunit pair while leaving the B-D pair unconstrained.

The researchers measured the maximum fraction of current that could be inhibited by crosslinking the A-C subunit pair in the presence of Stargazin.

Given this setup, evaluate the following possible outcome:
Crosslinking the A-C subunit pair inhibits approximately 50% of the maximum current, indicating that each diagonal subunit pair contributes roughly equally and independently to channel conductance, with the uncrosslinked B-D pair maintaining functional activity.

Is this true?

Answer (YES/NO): NO